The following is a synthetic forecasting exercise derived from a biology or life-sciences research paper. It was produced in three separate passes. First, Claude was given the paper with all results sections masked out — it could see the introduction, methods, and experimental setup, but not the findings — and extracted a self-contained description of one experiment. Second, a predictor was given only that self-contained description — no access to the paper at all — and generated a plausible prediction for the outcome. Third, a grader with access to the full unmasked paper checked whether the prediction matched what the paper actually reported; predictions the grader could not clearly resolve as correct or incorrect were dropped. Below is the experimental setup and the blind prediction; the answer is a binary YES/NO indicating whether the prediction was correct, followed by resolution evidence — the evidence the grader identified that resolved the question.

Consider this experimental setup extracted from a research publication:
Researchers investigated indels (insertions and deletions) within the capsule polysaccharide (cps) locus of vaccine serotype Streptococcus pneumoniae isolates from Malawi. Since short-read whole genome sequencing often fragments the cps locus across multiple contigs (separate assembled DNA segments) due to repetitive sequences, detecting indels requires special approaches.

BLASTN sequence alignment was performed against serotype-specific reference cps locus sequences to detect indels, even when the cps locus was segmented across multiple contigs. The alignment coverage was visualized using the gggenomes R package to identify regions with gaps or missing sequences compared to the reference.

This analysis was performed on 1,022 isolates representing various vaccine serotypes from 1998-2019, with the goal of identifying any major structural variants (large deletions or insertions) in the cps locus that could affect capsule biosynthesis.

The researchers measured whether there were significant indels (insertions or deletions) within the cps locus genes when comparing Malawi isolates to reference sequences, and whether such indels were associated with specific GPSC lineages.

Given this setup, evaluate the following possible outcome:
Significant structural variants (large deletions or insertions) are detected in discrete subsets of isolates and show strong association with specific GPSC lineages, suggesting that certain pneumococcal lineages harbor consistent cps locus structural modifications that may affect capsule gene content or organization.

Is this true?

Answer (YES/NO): YES